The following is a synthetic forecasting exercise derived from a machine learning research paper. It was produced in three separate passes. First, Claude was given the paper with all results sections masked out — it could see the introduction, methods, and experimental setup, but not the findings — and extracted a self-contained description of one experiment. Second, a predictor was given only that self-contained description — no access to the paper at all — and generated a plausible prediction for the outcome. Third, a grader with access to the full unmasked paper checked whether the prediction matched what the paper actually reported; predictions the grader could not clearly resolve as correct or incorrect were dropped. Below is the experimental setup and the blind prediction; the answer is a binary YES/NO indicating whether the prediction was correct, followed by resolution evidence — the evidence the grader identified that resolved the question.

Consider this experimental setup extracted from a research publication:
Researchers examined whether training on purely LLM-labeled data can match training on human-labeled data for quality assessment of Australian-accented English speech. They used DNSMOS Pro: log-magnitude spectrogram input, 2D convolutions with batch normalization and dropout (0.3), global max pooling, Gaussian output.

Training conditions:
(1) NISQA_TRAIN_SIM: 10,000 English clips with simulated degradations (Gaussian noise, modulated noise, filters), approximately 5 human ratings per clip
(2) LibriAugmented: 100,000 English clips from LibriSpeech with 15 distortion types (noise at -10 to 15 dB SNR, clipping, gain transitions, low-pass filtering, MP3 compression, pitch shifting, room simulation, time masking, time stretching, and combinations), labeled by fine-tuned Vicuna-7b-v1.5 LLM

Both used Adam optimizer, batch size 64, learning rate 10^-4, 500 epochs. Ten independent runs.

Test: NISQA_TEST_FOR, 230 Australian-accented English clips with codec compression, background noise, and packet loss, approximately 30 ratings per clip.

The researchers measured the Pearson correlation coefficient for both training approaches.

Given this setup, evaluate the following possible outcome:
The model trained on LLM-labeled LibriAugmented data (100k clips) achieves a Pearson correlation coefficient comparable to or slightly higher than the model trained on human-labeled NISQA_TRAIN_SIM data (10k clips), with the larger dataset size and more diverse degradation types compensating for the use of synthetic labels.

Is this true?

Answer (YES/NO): NO